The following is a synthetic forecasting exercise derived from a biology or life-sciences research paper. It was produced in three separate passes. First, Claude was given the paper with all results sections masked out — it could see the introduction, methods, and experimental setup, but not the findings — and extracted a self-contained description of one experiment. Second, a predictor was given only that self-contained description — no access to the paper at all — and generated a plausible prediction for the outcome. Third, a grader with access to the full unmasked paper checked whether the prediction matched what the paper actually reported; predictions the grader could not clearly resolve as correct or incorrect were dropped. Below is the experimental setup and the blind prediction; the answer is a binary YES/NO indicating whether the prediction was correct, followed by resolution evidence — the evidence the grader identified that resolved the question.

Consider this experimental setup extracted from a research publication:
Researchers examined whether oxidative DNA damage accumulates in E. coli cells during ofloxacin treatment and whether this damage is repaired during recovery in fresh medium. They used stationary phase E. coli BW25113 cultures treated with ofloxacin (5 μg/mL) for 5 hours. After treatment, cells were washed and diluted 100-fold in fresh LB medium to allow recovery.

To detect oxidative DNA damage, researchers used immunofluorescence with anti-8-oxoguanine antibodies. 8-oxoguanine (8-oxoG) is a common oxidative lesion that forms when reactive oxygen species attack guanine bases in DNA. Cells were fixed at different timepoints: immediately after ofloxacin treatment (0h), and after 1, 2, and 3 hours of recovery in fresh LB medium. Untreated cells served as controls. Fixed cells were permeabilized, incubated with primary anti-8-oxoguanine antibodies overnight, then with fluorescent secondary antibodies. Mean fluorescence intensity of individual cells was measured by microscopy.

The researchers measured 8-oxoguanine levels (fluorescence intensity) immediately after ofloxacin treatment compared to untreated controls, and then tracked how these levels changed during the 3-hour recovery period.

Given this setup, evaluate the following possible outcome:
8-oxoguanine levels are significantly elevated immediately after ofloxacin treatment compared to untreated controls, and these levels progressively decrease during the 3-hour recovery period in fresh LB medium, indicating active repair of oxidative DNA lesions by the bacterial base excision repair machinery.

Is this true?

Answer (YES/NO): NO